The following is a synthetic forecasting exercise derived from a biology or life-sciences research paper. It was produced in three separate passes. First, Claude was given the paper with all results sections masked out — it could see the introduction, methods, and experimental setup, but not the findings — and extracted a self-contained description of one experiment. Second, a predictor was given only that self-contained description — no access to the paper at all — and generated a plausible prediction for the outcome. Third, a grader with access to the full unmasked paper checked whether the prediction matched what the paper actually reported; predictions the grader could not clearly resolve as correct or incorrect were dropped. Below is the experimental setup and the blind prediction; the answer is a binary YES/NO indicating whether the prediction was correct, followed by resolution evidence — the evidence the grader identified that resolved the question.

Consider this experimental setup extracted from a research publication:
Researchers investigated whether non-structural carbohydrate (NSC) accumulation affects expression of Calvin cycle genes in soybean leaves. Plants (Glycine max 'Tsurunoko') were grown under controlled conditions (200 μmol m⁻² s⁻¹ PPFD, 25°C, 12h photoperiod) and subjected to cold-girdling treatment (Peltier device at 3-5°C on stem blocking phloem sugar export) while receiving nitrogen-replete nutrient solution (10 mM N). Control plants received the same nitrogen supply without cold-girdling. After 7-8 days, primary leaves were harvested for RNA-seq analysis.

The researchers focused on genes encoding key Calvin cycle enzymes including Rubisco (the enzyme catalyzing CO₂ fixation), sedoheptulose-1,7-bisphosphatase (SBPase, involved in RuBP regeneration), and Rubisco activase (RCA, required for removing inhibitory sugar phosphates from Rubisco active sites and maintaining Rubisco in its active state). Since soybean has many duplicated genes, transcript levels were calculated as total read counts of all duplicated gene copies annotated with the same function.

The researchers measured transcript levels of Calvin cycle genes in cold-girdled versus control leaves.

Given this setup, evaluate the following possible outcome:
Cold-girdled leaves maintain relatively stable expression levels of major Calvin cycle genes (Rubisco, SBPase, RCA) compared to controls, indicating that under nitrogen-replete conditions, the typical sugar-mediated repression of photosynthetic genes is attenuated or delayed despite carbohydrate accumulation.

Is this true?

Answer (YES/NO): NO